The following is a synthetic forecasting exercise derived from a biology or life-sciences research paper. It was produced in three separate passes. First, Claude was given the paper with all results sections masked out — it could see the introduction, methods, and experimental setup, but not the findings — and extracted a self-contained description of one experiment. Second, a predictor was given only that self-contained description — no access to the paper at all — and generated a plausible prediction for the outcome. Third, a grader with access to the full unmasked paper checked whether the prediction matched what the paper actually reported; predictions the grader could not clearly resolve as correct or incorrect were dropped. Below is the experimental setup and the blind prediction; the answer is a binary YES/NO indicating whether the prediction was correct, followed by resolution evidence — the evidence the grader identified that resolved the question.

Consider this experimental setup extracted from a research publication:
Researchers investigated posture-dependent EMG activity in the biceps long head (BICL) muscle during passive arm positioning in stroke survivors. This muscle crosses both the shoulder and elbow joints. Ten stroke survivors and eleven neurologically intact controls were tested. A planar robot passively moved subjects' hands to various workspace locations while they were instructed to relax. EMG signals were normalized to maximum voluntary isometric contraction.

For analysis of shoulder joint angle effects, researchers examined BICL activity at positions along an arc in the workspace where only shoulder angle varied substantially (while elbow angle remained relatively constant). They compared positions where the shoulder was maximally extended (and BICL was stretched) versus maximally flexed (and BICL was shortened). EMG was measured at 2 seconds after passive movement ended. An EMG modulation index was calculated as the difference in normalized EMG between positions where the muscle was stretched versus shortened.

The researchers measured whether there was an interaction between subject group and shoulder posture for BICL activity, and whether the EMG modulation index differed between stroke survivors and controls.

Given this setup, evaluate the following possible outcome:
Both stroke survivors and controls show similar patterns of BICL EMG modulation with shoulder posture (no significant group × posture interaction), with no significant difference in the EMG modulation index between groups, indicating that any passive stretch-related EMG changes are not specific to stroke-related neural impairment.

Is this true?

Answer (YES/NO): NO